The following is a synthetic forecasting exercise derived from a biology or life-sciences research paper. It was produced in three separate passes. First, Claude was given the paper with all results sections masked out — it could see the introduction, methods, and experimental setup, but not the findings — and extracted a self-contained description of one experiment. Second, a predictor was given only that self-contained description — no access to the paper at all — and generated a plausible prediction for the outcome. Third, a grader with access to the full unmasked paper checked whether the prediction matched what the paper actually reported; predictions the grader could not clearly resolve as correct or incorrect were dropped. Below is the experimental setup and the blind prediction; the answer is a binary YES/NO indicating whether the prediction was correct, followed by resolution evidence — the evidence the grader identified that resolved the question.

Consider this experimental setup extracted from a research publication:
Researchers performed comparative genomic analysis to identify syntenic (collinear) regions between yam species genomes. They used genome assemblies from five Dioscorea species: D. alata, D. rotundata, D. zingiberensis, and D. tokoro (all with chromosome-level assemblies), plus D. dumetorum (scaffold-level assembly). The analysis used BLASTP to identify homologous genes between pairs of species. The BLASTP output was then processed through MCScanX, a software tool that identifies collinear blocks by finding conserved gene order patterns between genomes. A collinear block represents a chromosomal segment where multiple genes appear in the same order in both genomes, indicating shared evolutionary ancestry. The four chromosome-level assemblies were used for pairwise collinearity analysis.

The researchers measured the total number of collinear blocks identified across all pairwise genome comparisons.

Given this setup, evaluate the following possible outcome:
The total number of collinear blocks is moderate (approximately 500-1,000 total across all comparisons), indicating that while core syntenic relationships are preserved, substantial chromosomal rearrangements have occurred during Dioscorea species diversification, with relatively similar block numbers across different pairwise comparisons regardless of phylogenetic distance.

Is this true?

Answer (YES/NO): NO